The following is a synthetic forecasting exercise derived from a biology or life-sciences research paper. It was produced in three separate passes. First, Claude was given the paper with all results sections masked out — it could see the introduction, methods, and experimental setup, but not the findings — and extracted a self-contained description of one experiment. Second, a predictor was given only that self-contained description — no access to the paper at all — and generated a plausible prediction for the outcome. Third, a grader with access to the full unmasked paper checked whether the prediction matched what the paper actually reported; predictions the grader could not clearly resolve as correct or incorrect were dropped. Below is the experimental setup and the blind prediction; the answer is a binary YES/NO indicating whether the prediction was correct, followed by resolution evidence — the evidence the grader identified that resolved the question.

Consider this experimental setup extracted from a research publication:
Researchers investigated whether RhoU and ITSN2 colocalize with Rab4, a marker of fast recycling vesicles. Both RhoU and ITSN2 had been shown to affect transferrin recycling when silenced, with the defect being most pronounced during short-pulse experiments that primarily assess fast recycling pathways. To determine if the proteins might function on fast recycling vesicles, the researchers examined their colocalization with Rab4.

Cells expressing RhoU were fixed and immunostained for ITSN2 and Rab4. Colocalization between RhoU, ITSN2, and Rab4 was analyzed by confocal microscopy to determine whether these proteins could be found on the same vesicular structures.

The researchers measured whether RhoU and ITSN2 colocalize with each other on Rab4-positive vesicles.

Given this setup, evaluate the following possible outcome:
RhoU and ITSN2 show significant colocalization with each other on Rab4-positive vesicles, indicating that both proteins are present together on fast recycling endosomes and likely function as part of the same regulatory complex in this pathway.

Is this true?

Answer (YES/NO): NO